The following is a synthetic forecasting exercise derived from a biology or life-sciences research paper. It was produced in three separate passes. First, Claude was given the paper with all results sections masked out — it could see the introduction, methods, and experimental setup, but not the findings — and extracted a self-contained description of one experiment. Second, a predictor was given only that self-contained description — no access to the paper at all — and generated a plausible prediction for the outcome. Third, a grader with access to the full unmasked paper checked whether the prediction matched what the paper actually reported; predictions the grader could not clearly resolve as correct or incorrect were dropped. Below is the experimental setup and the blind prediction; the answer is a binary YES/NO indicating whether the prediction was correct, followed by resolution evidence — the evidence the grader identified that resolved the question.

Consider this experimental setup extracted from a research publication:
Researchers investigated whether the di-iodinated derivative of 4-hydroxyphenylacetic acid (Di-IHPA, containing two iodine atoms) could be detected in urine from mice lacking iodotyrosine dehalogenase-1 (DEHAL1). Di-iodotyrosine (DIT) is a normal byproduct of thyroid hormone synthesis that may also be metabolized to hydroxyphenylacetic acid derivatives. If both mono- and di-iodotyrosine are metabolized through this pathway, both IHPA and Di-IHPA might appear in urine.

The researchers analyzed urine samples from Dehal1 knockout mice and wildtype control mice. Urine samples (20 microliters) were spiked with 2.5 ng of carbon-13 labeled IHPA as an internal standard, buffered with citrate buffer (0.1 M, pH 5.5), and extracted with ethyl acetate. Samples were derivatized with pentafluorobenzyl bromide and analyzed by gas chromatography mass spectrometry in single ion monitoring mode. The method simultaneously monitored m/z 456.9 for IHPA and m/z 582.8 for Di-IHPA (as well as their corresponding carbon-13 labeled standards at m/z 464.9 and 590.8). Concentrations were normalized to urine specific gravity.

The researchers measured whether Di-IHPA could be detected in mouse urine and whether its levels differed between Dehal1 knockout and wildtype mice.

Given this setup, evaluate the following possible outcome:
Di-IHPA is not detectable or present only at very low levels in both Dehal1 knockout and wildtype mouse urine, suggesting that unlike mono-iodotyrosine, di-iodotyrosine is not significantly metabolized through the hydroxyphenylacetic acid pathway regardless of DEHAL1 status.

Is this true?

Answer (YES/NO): NO